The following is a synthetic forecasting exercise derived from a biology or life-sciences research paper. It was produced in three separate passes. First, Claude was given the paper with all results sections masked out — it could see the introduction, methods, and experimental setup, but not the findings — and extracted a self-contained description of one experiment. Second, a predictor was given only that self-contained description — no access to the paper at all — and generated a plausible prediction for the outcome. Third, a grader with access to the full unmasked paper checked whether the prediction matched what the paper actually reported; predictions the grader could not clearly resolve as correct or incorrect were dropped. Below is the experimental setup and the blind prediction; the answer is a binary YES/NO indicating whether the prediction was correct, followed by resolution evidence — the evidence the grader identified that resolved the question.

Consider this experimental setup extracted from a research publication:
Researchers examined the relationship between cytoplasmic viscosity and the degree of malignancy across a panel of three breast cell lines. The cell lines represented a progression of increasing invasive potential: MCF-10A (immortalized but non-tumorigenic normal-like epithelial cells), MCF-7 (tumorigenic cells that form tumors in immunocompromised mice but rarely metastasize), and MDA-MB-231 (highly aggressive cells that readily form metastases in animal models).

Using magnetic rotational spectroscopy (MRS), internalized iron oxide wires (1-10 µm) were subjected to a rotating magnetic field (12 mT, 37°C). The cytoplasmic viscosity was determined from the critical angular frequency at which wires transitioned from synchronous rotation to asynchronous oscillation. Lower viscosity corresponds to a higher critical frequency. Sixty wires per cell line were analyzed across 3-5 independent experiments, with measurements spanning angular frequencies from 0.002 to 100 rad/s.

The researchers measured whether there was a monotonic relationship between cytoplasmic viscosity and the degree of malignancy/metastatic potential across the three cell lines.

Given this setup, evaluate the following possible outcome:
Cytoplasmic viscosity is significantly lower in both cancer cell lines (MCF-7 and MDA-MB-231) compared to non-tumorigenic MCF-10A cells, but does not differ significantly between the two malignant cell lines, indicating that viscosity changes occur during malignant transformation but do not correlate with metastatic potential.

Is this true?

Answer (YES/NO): NO